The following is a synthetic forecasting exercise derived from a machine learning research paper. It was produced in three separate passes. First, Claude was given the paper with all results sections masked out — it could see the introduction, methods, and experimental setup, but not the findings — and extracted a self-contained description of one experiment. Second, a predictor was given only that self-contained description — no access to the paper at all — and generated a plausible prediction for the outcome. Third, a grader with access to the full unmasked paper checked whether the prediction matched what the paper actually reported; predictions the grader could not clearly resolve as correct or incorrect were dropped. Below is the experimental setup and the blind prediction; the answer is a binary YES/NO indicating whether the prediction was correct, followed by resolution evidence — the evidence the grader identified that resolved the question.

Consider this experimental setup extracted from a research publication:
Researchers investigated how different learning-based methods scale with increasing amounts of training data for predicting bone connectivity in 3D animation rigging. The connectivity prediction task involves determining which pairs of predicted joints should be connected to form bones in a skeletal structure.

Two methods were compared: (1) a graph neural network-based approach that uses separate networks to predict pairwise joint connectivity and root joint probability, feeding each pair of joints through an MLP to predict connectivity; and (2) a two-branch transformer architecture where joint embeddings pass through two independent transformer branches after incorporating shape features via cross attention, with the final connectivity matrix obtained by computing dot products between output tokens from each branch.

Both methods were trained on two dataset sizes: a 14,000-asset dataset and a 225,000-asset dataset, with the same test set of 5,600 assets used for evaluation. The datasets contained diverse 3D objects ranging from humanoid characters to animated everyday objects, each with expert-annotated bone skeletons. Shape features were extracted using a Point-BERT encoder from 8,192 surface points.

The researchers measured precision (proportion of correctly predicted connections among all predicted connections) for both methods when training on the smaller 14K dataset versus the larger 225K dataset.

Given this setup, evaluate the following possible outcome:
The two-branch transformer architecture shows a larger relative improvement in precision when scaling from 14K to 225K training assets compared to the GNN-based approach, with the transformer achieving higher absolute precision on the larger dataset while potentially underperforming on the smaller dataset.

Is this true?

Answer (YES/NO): NO